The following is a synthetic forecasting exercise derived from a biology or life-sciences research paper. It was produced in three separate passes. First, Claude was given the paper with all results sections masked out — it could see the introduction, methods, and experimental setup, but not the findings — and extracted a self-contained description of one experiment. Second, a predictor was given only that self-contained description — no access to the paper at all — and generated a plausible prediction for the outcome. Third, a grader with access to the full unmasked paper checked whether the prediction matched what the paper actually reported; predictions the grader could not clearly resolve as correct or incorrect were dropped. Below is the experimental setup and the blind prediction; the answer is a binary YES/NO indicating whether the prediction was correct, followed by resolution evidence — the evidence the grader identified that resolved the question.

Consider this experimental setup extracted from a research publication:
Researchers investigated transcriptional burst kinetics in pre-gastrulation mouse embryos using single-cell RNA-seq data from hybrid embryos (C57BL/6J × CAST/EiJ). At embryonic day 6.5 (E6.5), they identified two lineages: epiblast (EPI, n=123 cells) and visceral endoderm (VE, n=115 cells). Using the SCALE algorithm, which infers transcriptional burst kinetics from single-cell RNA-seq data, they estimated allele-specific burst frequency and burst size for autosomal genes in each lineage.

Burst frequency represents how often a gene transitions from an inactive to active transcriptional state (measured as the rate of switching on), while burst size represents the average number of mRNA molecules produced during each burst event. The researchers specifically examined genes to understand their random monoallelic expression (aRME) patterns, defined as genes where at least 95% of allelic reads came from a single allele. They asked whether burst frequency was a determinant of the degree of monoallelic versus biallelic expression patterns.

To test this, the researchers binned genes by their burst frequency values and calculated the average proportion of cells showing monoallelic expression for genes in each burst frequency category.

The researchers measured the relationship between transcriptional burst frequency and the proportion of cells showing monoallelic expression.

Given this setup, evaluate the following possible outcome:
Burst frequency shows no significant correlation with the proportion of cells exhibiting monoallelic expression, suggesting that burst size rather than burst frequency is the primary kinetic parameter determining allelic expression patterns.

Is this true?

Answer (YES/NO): NO